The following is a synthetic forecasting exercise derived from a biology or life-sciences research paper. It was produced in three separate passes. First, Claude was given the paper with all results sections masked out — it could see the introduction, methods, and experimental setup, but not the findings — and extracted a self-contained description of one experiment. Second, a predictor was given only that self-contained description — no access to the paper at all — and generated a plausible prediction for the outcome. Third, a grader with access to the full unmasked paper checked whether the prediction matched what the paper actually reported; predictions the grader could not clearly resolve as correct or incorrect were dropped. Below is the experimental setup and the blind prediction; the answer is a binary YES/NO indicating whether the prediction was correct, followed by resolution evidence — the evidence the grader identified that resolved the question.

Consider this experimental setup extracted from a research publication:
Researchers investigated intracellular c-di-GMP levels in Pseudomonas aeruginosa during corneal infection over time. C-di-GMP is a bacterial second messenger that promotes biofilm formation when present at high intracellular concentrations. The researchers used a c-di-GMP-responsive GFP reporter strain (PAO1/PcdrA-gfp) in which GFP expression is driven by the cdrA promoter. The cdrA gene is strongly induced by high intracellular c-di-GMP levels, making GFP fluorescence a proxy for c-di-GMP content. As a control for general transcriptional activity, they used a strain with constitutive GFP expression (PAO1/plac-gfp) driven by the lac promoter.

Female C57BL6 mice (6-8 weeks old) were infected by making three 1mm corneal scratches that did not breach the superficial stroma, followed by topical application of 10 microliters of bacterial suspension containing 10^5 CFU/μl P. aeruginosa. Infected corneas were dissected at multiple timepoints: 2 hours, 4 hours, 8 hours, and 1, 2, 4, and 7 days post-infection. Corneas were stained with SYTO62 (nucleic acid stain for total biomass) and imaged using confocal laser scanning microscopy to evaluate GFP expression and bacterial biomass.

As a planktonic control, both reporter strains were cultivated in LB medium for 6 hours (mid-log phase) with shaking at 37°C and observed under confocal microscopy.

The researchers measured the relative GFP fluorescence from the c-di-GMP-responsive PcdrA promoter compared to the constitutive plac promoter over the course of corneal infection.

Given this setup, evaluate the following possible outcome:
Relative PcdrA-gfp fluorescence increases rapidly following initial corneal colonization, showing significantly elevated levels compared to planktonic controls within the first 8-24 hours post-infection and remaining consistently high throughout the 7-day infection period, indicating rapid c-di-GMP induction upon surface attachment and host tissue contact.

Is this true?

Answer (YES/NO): NO